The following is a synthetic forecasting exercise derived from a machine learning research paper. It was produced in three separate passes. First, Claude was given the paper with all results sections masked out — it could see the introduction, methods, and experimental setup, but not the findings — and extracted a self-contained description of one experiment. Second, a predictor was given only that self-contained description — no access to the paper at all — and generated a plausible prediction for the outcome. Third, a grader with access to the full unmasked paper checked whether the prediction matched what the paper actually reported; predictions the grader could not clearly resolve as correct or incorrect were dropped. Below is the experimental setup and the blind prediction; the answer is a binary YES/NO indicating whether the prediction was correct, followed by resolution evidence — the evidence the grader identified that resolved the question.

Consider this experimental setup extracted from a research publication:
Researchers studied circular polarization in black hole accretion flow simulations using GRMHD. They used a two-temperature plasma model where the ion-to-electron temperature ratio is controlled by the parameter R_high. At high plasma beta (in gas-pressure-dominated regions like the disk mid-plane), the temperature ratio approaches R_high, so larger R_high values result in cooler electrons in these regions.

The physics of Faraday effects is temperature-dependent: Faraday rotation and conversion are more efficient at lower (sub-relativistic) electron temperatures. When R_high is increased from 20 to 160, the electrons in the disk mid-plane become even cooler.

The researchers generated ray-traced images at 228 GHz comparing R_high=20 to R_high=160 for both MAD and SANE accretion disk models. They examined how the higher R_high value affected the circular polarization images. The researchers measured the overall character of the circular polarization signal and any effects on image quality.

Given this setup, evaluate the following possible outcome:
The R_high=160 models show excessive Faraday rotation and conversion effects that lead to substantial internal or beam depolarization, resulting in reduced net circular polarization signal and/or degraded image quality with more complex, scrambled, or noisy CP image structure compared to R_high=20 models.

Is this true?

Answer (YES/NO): YES